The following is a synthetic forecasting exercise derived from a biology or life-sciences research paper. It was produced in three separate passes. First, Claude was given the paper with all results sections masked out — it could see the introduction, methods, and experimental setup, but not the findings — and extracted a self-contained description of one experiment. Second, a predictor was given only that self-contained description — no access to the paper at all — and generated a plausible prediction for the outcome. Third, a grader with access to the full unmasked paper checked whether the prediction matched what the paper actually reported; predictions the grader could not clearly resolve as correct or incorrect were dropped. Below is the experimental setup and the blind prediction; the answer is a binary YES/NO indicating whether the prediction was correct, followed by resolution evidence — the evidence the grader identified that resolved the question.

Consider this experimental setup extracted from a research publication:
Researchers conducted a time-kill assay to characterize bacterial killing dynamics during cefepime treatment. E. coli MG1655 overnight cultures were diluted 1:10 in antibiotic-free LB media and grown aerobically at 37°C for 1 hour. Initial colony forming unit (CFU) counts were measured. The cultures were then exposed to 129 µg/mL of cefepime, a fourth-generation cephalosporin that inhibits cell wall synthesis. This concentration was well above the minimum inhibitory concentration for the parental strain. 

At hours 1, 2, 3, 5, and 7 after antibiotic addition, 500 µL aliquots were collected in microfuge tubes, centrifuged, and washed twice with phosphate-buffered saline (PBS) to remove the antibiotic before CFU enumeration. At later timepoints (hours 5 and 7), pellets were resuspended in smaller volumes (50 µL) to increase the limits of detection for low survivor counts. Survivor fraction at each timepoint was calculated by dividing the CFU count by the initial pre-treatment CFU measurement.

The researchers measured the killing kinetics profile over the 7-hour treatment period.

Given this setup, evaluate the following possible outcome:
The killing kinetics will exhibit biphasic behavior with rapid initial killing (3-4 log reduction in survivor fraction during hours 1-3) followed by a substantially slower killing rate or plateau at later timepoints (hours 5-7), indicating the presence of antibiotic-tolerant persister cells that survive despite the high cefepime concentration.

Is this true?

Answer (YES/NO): NO